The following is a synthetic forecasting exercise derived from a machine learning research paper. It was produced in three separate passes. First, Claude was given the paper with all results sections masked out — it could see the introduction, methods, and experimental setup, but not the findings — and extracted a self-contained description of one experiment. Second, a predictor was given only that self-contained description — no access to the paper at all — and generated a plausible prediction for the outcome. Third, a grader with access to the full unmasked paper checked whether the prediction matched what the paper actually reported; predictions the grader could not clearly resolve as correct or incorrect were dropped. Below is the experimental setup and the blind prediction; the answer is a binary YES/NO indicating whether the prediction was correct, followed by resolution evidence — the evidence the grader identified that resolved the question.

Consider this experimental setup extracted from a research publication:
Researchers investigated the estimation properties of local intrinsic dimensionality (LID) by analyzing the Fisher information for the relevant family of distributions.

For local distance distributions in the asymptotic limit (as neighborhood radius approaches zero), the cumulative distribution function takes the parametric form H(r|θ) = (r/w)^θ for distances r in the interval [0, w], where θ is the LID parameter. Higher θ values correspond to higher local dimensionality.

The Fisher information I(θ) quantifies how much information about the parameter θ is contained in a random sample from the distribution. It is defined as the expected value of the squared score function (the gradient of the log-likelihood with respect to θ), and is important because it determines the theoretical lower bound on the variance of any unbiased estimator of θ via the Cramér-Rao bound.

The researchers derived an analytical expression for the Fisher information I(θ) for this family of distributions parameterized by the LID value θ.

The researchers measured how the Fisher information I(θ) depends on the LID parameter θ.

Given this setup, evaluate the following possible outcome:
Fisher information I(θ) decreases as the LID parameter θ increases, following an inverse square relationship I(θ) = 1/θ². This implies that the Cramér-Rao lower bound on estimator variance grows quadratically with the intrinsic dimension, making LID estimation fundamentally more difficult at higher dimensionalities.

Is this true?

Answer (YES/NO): YES